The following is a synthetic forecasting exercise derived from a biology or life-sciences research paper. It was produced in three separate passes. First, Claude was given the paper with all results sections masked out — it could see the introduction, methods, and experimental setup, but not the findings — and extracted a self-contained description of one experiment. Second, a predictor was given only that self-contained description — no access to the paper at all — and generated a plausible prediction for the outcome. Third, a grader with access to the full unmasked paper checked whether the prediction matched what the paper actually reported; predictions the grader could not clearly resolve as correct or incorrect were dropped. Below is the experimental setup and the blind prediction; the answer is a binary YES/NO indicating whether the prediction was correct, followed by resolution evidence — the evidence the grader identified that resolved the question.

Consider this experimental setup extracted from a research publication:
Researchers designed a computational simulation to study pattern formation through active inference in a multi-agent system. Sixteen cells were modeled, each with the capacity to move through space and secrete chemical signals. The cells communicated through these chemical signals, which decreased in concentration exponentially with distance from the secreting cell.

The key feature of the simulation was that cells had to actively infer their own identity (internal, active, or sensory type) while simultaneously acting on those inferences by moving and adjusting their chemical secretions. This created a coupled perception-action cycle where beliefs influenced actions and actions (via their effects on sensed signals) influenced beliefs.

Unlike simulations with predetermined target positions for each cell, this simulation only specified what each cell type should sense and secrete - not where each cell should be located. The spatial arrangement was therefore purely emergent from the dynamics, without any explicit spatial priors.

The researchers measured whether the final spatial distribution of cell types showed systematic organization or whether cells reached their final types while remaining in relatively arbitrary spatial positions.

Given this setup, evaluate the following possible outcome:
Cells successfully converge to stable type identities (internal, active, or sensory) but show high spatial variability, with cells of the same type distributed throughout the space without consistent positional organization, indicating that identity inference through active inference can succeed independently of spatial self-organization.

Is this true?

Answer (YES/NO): NO